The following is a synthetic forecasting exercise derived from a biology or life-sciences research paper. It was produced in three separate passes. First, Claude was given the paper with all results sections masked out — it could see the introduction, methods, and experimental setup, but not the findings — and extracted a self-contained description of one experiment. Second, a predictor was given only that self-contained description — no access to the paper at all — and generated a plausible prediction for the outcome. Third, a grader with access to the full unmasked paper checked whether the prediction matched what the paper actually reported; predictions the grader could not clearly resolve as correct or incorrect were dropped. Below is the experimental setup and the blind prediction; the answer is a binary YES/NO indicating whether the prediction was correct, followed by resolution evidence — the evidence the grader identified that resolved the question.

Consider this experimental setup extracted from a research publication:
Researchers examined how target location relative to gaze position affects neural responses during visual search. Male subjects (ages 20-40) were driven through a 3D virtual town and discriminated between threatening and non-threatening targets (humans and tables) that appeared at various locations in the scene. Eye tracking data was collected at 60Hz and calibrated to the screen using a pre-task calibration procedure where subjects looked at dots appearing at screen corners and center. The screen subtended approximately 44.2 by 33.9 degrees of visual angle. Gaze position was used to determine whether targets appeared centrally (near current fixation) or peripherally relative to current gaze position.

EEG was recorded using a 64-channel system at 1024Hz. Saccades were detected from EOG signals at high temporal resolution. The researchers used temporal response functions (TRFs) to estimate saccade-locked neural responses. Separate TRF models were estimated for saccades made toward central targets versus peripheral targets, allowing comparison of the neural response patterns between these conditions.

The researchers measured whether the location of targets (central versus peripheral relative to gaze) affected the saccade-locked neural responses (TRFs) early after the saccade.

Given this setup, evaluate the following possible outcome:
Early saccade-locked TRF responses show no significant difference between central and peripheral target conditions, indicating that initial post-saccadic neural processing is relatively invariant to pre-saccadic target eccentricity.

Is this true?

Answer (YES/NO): NO